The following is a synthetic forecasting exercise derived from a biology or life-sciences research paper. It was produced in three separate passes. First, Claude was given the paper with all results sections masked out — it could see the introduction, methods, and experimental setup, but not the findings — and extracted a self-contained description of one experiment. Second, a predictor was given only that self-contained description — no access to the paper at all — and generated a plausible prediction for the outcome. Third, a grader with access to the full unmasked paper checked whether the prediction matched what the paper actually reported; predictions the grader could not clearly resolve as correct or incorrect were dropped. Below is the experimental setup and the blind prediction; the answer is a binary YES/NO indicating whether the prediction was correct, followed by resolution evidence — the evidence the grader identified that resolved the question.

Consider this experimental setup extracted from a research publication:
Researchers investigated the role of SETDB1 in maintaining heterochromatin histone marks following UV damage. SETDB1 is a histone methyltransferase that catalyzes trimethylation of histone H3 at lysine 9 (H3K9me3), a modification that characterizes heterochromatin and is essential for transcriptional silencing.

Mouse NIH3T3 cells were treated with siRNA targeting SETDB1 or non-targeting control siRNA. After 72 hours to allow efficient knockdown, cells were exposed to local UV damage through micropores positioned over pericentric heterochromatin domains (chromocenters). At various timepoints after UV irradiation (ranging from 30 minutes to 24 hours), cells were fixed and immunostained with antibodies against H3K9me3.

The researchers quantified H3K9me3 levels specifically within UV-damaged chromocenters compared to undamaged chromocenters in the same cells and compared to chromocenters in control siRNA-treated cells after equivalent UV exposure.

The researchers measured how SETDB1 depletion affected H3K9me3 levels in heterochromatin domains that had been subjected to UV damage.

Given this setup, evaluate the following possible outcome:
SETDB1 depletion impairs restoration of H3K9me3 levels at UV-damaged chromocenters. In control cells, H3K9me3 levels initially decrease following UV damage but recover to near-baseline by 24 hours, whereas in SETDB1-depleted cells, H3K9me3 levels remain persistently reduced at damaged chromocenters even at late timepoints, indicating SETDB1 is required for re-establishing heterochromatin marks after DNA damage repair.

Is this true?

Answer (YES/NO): NO